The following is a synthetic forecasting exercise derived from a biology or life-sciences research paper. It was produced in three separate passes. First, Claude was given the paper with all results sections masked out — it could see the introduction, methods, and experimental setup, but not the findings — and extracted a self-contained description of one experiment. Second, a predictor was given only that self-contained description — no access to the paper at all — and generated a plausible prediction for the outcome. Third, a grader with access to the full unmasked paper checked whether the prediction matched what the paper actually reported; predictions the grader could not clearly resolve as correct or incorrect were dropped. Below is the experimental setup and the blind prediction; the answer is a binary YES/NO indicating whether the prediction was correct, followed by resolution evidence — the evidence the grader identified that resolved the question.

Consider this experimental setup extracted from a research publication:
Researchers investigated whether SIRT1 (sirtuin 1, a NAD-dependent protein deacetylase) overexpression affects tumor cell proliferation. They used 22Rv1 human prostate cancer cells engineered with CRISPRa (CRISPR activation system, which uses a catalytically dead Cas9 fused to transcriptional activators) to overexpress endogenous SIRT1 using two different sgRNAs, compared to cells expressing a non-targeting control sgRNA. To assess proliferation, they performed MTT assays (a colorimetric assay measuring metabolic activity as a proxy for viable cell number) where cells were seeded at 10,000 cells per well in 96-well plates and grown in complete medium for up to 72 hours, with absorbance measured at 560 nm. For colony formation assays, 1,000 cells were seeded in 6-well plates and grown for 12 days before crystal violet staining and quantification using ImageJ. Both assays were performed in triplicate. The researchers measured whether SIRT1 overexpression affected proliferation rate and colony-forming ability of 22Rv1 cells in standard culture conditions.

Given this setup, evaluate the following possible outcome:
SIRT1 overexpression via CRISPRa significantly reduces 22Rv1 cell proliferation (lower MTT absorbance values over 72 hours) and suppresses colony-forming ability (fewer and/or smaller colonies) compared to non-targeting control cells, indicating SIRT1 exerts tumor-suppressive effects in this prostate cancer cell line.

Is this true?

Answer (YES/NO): NO